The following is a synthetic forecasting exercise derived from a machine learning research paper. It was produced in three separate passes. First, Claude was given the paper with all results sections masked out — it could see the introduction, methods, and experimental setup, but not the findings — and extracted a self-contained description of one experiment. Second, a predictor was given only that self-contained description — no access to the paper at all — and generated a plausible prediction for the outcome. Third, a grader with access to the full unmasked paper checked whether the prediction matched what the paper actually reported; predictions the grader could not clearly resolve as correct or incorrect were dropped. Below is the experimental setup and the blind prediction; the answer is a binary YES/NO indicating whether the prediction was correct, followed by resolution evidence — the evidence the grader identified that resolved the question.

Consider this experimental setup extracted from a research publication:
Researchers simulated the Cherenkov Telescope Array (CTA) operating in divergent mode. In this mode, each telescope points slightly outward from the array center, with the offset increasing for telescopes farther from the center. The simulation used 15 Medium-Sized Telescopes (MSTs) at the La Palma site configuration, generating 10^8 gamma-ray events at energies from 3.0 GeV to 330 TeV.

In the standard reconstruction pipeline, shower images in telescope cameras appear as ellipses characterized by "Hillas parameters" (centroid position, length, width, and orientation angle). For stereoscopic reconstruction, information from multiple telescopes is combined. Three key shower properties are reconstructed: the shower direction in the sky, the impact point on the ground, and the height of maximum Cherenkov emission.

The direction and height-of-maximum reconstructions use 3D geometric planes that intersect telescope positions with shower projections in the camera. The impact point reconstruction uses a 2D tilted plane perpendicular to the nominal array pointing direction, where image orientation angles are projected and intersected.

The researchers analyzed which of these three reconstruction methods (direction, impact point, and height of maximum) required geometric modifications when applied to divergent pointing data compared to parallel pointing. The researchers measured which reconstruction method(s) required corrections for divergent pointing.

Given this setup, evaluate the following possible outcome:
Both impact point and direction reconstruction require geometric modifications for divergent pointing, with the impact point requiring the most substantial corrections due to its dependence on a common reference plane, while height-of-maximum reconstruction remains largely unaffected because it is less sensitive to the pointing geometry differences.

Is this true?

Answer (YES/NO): NO